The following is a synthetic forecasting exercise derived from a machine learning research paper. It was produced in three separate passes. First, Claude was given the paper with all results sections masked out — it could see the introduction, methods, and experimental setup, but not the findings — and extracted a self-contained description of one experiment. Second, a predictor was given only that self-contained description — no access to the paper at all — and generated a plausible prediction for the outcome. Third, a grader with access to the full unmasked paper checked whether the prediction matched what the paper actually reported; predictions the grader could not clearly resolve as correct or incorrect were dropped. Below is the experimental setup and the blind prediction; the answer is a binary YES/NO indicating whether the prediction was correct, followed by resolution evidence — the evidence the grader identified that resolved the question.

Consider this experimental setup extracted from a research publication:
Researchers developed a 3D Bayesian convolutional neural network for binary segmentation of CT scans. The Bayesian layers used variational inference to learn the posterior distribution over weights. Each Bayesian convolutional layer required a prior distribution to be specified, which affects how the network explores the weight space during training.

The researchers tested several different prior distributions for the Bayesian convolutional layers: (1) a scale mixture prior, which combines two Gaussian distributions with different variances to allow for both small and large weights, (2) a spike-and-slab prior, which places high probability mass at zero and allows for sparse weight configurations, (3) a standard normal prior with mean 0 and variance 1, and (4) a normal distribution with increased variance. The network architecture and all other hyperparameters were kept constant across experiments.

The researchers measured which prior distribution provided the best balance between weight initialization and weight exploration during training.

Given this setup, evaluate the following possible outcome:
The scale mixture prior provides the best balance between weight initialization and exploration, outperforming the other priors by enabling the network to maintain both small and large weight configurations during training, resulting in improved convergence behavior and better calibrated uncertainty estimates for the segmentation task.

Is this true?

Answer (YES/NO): NO